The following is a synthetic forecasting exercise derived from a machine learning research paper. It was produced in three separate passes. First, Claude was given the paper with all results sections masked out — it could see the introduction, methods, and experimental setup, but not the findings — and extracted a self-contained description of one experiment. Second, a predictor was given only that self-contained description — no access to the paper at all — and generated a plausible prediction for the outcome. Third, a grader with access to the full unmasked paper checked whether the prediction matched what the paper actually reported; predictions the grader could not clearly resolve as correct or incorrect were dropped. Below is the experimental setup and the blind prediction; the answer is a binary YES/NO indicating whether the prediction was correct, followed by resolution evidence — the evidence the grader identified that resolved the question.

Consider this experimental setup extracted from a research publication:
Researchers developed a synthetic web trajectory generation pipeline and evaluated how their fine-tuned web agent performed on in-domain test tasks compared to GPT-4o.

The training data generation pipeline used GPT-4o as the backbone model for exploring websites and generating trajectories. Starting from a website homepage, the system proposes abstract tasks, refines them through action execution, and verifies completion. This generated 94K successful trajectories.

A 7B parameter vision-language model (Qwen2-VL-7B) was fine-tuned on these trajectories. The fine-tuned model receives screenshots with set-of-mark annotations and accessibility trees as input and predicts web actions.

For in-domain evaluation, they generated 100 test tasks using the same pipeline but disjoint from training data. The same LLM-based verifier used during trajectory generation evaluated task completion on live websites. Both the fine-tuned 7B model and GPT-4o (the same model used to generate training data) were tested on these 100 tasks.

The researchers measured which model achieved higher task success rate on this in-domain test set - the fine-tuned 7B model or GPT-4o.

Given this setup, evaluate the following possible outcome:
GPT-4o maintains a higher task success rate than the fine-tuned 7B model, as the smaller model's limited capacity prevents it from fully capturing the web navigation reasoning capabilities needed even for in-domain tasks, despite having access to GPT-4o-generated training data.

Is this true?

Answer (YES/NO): NO